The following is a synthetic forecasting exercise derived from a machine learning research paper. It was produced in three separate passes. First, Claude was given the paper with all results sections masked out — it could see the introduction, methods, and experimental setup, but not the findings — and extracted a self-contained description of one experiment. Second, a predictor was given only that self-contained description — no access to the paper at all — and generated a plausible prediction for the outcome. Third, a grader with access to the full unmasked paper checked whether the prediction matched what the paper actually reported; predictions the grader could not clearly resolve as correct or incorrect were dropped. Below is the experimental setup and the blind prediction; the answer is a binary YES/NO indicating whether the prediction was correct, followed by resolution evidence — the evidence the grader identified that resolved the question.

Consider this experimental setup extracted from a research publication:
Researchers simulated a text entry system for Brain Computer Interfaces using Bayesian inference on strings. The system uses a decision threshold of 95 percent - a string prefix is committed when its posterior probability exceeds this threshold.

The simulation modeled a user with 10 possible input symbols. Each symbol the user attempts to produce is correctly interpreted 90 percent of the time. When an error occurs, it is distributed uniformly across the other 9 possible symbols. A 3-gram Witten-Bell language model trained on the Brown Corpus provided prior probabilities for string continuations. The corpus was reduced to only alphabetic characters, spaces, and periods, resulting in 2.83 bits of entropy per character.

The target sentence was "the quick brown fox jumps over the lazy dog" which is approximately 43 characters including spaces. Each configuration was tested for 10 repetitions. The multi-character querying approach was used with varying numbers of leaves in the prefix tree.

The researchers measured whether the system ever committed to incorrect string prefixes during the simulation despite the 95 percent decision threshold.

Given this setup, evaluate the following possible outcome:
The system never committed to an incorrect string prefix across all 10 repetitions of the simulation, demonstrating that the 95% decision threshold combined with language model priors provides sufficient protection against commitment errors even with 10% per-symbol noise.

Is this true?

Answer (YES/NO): YES